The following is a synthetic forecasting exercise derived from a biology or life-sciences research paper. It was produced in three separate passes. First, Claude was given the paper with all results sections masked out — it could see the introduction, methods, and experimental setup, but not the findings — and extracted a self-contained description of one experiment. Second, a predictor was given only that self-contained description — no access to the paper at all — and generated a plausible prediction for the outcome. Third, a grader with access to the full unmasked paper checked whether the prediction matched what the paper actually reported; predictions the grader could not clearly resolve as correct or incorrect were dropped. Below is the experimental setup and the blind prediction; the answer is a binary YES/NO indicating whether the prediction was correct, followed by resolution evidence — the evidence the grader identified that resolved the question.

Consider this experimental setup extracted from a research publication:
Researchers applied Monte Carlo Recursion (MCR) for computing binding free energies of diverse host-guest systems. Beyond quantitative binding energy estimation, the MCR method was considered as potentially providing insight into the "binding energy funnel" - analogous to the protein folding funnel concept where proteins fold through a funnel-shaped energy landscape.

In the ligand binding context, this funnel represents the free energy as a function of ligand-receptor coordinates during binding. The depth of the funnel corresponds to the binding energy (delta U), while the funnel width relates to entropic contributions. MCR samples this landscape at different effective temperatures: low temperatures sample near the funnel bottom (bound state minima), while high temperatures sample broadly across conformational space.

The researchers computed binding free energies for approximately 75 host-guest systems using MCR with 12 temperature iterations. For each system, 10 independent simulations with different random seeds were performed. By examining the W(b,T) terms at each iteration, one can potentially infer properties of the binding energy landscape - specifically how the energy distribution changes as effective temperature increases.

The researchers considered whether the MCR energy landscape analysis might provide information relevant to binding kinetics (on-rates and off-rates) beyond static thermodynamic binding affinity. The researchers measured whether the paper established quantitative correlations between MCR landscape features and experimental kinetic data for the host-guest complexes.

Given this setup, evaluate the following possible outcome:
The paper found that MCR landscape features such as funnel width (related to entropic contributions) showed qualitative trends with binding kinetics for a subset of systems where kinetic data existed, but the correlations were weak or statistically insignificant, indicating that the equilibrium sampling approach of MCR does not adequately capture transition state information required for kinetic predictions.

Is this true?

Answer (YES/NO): NO